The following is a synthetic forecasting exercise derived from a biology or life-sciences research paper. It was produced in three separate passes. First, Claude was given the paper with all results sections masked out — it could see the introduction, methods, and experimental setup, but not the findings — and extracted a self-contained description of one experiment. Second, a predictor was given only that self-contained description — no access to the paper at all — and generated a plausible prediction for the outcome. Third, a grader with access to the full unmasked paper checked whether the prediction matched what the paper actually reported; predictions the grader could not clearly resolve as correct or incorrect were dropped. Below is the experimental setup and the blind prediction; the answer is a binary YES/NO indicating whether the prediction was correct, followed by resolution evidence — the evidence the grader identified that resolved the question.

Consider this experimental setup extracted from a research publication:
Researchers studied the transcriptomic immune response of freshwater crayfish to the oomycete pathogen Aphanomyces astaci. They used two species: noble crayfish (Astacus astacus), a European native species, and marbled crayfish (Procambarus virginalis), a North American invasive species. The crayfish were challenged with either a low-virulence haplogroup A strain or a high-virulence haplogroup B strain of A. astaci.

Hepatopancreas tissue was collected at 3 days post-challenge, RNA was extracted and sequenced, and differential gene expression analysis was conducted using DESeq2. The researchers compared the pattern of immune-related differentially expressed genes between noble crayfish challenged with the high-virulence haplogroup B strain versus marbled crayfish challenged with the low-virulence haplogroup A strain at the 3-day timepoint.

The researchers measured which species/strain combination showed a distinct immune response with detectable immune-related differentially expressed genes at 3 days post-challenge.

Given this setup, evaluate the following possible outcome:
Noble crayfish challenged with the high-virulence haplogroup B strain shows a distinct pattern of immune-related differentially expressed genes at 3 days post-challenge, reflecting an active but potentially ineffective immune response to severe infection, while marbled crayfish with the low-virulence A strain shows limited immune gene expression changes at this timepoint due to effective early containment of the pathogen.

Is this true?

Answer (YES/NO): NO